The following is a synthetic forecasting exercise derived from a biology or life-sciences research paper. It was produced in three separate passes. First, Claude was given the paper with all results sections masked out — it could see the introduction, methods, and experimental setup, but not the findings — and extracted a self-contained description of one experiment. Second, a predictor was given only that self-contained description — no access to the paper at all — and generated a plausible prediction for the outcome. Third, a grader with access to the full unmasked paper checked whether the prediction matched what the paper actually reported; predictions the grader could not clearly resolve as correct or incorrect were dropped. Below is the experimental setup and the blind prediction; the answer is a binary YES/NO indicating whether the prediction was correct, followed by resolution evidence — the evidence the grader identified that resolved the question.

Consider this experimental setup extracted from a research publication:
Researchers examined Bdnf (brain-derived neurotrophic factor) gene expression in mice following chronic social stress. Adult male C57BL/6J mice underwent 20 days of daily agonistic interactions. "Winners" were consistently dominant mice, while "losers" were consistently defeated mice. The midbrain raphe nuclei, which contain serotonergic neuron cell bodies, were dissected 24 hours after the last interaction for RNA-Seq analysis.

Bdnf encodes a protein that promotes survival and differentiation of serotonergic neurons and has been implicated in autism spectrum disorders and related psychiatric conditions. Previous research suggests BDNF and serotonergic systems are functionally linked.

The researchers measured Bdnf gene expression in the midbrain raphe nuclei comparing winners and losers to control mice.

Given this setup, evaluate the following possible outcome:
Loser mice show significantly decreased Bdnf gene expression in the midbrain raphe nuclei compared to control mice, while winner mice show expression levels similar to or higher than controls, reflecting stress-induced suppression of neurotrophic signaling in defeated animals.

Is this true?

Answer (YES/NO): NO